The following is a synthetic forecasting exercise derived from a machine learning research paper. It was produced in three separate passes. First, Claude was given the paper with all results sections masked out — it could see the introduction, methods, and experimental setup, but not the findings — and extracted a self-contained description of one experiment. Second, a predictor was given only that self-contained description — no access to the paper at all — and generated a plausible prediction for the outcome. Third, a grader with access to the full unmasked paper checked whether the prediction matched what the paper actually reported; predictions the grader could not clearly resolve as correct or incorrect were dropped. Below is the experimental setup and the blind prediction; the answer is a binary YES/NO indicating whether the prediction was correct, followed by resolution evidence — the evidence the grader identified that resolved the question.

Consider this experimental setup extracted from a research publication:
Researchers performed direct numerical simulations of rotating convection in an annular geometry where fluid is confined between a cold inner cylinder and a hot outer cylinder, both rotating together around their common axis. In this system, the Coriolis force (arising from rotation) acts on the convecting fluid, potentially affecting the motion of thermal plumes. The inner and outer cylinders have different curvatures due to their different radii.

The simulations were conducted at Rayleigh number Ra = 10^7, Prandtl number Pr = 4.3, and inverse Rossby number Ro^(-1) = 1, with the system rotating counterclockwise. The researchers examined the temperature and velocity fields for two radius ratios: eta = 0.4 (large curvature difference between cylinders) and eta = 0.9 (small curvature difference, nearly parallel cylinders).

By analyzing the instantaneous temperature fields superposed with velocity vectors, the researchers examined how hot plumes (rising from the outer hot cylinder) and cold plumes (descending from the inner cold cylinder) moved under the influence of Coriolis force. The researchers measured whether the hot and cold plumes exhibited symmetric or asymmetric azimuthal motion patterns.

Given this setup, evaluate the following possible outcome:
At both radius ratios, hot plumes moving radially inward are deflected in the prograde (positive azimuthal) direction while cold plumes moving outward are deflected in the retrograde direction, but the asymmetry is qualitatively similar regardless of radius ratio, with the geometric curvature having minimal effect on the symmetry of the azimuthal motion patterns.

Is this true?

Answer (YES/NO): NO